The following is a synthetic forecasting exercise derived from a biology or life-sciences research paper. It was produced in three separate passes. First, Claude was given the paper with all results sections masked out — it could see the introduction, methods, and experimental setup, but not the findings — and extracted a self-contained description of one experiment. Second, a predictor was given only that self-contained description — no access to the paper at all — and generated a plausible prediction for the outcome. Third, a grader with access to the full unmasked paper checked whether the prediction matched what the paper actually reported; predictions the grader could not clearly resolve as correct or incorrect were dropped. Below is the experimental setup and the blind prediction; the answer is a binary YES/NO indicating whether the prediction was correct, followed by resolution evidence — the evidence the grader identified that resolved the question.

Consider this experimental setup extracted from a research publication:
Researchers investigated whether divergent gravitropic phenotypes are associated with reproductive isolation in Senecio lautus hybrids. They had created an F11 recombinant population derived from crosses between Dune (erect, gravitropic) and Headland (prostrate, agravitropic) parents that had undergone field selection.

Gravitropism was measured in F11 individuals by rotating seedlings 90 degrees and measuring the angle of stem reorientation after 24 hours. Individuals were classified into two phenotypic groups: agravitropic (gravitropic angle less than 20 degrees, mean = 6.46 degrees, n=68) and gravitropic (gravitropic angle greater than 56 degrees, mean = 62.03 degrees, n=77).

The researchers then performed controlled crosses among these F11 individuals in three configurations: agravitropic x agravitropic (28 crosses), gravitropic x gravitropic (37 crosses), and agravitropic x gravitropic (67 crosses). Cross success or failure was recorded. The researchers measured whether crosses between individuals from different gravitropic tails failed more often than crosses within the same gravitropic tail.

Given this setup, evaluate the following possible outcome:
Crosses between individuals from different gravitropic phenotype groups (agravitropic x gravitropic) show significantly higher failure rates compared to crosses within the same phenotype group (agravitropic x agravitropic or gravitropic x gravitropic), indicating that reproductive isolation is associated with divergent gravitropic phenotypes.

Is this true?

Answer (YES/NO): YES